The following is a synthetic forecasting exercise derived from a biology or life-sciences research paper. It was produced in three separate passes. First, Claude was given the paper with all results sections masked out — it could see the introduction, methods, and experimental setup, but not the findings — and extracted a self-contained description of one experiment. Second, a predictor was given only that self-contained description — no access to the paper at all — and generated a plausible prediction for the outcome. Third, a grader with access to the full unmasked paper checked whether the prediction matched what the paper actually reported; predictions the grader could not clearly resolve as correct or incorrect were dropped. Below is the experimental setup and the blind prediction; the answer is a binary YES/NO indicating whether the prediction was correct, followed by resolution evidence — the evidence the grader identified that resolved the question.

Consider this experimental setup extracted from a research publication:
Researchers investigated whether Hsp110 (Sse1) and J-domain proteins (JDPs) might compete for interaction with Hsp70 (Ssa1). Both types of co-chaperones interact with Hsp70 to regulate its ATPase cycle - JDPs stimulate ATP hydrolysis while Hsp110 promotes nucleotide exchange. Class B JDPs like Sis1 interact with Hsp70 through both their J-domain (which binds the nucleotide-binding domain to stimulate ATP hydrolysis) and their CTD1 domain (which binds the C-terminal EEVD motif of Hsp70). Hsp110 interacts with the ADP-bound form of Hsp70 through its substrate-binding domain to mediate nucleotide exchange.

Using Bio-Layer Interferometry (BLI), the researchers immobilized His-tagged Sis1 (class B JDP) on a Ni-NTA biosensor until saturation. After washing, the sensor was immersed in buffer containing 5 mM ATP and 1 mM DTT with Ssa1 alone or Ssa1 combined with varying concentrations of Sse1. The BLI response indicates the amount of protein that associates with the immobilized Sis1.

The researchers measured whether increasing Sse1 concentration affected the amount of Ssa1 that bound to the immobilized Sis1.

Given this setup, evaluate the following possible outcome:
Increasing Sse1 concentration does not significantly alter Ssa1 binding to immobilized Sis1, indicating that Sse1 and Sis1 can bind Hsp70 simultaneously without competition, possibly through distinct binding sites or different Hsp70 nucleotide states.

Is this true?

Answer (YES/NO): NO